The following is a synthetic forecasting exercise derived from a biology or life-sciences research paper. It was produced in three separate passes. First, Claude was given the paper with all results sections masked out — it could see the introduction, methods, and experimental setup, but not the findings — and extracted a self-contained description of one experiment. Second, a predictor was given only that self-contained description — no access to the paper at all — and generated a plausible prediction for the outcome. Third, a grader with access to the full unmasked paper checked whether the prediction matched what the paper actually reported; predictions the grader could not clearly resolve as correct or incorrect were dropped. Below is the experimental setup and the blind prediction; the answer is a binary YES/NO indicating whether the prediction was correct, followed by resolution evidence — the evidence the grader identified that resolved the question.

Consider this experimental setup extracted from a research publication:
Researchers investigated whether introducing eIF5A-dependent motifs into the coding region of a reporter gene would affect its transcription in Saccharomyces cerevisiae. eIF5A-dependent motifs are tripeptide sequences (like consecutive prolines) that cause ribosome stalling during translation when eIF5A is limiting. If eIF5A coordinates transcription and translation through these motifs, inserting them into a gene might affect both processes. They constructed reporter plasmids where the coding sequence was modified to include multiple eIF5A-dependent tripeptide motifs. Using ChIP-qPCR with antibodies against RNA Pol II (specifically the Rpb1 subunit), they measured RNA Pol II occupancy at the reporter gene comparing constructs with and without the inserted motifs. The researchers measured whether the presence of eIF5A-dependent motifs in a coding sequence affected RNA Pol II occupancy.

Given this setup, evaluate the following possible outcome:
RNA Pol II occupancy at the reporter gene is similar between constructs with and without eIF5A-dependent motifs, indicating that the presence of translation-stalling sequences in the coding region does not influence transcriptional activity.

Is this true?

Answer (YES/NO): NO